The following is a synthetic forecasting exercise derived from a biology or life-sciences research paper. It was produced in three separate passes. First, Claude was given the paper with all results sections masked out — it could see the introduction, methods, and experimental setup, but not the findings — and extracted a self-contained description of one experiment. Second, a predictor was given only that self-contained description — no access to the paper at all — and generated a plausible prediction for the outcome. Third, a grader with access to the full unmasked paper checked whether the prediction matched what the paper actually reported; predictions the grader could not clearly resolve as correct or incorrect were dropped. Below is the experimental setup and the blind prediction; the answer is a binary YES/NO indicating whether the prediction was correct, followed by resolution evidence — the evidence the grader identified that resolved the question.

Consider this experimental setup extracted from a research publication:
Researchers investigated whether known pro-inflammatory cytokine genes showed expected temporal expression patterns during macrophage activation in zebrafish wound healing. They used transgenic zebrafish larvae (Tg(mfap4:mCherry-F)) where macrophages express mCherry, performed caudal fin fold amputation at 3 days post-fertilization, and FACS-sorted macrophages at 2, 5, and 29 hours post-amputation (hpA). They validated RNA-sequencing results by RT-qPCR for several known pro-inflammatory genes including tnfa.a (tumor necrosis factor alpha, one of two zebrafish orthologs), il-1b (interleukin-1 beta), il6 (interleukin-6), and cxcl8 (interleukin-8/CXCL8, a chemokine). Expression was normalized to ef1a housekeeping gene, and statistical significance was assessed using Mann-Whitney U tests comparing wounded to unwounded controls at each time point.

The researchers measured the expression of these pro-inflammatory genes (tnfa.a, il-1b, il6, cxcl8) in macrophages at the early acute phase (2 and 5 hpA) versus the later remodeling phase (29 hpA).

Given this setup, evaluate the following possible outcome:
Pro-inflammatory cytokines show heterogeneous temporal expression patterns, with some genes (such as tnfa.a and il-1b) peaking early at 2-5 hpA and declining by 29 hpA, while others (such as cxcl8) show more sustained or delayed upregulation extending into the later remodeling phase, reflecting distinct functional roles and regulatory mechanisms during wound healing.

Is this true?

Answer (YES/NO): NO